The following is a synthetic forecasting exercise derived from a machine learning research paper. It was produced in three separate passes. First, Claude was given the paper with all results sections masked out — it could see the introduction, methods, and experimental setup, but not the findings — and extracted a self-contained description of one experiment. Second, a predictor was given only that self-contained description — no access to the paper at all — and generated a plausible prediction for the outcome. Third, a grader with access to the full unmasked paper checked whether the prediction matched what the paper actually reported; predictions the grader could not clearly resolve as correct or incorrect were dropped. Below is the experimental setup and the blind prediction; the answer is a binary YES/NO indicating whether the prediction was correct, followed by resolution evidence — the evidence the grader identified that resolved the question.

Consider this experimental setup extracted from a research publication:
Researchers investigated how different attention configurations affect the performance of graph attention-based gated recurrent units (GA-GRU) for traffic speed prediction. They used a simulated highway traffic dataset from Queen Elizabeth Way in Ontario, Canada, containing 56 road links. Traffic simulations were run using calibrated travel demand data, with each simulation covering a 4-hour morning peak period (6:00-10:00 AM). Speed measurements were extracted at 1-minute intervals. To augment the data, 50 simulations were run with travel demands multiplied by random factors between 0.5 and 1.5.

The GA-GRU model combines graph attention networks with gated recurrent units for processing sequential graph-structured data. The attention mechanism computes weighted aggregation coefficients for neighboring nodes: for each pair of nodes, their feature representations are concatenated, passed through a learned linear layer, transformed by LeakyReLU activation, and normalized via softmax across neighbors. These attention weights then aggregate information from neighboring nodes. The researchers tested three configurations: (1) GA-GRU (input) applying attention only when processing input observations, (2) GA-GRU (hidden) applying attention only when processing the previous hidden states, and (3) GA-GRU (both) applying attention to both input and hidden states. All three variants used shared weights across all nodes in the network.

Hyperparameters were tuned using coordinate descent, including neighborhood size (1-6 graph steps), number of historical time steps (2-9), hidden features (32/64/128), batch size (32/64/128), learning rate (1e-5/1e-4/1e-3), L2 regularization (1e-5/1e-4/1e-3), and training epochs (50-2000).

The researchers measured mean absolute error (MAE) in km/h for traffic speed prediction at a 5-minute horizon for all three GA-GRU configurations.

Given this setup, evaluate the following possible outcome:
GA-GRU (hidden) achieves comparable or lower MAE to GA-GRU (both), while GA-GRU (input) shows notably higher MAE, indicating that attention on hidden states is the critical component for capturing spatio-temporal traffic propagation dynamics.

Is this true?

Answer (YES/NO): YES